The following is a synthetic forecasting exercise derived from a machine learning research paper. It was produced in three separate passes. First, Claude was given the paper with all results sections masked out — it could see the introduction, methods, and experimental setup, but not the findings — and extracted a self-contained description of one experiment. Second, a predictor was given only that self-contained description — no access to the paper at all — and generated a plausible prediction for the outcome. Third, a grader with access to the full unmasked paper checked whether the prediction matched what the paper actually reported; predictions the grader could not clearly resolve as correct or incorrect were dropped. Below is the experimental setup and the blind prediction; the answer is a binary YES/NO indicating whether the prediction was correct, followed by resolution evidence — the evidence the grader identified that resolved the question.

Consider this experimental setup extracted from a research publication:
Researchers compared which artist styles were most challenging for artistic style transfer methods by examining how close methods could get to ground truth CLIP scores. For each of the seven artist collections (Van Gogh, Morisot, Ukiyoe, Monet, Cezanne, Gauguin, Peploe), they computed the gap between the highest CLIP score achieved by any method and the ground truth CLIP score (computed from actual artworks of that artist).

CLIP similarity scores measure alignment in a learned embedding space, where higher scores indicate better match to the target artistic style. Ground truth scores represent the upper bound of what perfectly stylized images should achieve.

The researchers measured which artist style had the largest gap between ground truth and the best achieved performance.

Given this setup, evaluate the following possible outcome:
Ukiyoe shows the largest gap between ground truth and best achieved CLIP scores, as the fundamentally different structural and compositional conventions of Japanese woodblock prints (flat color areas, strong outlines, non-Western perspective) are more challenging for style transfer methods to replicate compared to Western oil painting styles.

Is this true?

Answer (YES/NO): NO